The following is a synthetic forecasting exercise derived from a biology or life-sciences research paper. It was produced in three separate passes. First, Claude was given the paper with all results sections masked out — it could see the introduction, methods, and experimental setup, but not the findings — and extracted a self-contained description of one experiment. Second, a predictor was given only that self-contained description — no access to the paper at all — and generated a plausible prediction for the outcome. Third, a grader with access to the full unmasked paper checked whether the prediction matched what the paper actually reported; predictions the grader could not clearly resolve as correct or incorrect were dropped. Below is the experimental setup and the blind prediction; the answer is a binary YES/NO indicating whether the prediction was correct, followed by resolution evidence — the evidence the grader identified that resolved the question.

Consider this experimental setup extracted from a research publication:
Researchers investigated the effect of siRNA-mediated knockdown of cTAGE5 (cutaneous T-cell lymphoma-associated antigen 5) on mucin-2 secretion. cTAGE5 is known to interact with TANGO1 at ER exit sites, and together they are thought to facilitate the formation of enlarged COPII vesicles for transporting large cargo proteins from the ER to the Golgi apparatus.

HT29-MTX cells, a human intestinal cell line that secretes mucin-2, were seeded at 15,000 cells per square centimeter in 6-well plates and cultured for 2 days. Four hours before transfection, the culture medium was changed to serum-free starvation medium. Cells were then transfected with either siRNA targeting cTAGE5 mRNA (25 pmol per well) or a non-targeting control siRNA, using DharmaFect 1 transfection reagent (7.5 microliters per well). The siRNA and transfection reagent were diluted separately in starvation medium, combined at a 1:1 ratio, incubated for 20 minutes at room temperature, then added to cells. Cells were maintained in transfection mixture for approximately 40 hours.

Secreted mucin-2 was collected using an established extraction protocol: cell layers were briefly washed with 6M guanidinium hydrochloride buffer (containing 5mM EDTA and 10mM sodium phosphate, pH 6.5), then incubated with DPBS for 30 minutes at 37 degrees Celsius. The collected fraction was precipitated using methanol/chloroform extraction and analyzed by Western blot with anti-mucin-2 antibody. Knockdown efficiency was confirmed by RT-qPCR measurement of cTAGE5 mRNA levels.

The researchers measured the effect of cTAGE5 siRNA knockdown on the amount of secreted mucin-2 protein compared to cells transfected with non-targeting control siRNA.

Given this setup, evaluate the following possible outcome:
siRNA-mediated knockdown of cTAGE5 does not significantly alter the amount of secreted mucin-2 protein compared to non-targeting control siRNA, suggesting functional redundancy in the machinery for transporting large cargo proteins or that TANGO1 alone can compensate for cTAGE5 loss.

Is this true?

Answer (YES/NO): NO